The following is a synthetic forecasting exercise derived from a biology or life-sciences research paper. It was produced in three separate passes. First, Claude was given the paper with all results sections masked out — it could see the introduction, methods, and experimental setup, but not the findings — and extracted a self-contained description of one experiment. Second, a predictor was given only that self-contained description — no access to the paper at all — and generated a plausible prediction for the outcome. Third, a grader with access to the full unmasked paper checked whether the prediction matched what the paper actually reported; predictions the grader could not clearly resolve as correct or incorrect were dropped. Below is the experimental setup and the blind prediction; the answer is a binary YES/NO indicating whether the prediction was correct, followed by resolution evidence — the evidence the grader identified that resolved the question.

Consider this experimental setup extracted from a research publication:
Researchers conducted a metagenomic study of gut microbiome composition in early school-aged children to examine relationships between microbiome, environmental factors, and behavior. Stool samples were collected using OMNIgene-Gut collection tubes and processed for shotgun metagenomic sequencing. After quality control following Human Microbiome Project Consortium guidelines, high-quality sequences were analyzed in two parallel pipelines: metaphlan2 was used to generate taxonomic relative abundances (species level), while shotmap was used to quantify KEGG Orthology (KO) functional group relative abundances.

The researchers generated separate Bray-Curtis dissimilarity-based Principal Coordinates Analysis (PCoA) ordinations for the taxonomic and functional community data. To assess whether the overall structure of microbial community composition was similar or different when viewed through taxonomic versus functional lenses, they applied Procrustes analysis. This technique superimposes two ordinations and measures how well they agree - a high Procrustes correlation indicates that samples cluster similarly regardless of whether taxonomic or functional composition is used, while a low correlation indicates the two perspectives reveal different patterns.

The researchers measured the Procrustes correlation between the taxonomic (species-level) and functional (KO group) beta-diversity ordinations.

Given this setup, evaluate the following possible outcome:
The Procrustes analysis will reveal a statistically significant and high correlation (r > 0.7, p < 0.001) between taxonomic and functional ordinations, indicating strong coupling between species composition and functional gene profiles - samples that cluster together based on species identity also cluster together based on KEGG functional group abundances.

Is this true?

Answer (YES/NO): YES